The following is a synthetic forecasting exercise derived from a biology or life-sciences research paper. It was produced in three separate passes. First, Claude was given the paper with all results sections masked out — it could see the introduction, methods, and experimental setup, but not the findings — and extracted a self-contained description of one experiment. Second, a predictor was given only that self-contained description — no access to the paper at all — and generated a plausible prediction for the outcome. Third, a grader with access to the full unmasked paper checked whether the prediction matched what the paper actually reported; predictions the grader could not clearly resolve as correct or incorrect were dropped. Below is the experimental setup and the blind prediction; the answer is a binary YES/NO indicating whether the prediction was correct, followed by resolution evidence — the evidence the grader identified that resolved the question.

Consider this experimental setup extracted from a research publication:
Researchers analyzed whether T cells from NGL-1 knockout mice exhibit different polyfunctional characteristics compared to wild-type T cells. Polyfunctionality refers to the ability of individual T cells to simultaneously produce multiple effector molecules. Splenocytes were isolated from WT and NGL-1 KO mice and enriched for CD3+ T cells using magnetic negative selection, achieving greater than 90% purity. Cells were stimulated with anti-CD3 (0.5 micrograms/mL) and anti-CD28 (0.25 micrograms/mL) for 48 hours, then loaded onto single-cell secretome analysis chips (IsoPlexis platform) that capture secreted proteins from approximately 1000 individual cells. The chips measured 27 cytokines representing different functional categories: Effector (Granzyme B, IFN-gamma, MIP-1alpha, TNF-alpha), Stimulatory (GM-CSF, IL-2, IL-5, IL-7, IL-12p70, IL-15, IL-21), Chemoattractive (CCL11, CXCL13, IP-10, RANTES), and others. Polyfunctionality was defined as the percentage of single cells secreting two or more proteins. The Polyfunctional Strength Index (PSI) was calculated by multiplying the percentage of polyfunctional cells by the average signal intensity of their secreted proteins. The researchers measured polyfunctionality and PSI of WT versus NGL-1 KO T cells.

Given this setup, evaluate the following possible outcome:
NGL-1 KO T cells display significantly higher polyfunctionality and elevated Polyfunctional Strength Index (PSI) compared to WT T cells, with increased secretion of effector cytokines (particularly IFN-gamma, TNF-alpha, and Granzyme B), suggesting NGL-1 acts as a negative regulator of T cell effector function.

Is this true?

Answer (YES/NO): YES